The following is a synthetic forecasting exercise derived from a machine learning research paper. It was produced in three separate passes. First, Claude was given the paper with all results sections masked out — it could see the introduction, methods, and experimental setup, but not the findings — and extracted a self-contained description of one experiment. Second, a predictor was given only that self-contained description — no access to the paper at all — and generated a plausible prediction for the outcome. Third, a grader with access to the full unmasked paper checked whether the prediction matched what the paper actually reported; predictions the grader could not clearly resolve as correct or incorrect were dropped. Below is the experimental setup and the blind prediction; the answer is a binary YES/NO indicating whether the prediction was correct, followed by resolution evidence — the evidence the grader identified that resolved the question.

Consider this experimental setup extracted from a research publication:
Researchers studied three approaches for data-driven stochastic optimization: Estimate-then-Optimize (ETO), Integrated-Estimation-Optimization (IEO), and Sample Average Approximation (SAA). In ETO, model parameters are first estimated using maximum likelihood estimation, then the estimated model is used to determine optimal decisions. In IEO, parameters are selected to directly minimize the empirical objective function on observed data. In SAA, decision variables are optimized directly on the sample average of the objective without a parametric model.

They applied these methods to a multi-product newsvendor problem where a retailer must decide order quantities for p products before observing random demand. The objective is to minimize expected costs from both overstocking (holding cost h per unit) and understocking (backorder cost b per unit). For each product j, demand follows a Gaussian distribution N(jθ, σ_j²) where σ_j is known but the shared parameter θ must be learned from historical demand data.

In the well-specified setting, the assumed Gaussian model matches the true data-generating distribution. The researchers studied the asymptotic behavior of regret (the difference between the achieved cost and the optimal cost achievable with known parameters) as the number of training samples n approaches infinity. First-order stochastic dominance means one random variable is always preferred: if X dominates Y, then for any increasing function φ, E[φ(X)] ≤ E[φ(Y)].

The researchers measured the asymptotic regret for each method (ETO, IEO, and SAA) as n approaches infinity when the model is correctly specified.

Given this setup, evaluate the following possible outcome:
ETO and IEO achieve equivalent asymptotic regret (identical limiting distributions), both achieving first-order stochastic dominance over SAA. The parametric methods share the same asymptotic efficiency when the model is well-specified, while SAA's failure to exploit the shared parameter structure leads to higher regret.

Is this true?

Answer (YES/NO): NO